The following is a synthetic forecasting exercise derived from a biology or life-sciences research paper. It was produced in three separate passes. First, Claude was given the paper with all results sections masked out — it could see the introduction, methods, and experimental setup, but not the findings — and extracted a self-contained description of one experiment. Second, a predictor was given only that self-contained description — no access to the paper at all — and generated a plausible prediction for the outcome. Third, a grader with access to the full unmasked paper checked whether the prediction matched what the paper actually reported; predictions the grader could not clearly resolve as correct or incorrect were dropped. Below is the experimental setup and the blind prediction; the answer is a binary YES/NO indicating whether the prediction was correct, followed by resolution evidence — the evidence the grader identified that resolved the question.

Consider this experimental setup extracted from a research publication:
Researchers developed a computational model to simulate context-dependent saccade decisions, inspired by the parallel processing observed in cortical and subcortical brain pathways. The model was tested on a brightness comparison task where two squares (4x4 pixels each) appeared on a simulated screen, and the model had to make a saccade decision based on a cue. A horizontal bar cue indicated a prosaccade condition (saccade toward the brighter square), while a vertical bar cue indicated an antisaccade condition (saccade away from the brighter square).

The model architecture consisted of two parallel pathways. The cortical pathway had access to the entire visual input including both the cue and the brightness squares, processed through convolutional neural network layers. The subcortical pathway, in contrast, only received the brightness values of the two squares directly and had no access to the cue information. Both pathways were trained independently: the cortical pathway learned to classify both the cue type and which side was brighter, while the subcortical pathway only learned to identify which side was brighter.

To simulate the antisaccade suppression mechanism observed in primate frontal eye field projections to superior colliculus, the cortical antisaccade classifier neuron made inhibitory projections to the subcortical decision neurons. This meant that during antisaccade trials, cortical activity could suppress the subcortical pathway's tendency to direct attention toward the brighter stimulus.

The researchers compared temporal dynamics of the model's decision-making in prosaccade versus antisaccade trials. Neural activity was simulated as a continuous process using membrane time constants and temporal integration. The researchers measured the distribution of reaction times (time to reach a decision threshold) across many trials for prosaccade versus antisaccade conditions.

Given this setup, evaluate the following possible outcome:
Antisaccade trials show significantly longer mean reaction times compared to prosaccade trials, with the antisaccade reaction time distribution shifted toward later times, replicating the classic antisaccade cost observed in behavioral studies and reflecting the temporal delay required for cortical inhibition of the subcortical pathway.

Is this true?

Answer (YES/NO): YES